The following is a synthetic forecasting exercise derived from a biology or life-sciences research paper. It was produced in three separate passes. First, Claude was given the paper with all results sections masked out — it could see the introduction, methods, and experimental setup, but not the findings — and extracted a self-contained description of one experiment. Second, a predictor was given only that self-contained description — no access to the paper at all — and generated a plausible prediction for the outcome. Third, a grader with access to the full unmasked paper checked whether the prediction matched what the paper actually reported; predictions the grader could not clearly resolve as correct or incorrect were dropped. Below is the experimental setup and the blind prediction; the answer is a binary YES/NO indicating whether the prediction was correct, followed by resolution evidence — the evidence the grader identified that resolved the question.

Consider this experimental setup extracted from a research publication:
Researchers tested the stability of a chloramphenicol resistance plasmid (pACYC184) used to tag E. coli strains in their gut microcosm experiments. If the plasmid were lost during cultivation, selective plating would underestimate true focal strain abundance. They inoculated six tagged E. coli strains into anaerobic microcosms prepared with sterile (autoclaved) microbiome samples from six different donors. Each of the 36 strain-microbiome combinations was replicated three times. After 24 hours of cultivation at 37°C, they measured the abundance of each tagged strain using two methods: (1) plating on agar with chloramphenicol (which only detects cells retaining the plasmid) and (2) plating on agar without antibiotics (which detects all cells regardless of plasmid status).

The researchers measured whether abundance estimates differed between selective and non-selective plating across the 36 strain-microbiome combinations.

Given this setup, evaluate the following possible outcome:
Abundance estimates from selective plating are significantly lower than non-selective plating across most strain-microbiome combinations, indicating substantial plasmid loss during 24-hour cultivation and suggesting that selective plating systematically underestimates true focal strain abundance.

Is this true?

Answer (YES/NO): NO